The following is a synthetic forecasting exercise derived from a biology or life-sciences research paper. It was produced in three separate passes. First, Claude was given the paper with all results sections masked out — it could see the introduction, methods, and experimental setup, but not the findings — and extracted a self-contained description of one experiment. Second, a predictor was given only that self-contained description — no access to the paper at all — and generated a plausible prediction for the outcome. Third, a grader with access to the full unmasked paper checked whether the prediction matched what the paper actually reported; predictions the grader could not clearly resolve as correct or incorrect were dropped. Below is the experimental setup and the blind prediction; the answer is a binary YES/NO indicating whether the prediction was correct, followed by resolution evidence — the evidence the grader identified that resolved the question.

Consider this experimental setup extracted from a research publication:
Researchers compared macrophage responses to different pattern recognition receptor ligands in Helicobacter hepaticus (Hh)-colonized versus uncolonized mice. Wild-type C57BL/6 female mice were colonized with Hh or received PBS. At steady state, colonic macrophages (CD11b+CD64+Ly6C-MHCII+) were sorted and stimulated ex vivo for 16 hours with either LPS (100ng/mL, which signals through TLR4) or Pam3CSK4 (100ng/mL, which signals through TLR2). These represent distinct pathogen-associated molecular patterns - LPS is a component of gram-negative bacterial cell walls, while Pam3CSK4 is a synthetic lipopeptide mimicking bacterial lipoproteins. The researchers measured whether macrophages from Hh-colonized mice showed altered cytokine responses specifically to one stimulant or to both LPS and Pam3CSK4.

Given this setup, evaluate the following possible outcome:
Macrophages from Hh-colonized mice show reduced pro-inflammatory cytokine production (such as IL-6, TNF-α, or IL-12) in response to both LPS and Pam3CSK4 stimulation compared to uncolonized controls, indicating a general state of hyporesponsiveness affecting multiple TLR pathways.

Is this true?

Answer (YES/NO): YES